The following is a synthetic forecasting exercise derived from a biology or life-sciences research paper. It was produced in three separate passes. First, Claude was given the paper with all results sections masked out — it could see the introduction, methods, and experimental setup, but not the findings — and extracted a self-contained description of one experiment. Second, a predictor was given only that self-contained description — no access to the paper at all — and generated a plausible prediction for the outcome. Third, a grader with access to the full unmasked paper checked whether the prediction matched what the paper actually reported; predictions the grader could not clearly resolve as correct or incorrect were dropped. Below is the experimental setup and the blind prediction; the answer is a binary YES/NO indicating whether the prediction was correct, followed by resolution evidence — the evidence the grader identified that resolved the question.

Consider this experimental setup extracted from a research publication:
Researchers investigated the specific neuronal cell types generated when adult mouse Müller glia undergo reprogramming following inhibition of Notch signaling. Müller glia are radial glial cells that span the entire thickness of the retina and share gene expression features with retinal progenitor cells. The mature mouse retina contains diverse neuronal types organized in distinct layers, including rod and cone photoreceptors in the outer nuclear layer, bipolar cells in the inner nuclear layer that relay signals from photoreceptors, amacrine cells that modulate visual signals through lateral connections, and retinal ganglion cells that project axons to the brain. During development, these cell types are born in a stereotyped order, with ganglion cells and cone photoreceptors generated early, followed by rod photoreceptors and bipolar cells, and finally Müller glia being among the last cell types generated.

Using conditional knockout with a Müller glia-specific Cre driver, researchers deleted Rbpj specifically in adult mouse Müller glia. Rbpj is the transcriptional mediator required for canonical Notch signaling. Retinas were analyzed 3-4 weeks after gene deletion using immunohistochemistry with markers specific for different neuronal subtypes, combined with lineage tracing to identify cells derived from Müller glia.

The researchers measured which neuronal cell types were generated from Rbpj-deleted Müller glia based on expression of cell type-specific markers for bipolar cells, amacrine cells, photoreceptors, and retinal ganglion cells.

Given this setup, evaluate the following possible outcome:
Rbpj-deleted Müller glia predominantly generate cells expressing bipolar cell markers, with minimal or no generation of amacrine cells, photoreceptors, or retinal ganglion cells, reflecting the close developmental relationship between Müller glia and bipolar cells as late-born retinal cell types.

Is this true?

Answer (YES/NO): NO